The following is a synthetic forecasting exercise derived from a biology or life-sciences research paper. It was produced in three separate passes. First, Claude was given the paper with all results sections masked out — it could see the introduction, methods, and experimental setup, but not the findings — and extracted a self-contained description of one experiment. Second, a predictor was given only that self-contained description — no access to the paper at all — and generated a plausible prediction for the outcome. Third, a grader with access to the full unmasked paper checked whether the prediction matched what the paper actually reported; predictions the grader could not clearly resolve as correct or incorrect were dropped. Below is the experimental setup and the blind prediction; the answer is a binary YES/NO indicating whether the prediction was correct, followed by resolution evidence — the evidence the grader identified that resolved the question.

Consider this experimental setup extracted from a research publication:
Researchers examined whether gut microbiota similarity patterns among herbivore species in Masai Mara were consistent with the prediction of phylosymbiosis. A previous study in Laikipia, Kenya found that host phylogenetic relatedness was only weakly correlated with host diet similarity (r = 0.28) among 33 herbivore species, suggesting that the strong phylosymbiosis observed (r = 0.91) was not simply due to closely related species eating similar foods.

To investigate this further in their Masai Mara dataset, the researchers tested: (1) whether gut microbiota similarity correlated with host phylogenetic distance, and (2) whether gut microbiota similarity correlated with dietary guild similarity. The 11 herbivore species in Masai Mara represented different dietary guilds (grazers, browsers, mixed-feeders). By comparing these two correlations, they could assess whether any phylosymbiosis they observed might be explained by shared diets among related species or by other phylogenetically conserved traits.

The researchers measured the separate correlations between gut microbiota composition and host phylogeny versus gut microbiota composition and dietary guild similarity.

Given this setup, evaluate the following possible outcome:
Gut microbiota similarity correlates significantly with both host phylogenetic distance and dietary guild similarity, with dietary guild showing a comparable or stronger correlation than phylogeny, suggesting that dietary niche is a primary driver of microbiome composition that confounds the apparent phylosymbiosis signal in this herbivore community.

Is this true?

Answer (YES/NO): NO